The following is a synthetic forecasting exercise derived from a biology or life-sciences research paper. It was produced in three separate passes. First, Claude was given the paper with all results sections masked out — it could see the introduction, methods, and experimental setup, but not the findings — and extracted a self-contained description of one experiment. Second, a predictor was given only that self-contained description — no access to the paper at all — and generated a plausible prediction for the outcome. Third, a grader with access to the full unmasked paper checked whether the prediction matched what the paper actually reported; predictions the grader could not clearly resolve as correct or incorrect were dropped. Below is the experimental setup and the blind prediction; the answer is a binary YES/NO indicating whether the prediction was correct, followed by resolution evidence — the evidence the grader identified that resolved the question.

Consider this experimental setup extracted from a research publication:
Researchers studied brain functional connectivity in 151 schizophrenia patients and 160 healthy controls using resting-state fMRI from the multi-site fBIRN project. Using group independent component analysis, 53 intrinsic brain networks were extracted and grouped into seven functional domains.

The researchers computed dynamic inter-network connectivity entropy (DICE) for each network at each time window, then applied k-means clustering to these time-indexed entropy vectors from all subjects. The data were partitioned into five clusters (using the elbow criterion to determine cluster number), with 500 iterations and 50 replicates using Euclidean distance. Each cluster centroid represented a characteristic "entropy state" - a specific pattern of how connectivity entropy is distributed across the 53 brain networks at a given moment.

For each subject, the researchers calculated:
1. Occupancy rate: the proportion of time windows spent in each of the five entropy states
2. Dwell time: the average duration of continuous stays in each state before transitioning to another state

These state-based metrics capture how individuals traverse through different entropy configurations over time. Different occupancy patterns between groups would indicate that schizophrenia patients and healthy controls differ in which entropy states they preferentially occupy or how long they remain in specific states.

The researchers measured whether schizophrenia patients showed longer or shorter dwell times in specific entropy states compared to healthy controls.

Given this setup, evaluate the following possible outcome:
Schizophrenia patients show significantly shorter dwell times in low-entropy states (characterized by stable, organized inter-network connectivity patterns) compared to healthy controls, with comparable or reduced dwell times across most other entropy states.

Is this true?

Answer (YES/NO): NO